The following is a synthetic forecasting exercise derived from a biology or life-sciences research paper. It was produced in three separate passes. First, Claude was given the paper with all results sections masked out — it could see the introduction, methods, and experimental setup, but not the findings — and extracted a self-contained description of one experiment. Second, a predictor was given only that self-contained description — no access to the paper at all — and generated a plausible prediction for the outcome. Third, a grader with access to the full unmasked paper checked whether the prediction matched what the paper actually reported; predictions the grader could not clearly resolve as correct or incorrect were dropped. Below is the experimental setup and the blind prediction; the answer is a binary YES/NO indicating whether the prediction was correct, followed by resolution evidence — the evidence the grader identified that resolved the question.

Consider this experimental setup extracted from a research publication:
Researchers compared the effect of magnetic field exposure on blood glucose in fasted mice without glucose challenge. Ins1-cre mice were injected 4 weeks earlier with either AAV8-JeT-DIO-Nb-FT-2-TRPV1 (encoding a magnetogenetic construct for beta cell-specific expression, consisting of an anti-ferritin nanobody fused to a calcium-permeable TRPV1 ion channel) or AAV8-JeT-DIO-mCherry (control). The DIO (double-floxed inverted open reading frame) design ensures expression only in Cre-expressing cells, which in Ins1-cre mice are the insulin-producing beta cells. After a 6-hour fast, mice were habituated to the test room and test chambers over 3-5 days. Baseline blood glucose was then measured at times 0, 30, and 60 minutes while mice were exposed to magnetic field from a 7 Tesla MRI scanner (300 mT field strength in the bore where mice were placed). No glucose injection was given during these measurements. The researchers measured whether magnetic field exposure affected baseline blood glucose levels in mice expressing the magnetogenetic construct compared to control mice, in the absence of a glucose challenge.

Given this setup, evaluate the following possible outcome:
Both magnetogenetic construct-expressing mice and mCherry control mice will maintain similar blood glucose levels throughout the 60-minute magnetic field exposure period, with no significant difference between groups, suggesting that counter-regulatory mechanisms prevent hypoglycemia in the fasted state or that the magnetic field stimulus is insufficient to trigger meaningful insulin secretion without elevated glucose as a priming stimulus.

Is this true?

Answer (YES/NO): YES